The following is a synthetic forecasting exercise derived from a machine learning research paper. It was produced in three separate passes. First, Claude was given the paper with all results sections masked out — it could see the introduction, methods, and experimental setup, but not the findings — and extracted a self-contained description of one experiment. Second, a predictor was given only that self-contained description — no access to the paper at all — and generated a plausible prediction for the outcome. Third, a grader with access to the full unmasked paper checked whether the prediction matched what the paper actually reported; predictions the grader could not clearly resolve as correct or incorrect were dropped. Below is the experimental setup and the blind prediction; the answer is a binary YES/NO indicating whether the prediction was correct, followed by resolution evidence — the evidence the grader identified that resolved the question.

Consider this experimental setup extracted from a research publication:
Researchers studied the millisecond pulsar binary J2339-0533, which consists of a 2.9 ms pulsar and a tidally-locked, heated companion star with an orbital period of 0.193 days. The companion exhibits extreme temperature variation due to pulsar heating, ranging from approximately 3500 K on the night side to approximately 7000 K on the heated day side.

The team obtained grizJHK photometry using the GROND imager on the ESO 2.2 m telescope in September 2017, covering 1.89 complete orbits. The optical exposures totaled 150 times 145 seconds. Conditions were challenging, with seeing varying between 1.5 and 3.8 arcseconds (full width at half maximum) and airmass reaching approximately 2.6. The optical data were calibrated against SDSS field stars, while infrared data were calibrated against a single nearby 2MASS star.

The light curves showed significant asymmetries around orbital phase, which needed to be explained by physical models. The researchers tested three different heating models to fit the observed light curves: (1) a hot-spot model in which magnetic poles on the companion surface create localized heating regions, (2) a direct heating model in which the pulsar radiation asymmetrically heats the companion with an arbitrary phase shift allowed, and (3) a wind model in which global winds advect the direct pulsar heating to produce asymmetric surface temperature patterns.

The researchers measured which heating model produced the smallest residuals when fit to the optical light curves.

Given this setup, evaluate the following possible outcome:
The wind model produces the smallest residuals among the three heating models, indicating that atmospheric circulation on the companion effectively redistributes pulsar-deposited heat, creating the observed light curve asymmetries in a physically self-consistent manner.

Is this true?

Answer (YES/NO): NO